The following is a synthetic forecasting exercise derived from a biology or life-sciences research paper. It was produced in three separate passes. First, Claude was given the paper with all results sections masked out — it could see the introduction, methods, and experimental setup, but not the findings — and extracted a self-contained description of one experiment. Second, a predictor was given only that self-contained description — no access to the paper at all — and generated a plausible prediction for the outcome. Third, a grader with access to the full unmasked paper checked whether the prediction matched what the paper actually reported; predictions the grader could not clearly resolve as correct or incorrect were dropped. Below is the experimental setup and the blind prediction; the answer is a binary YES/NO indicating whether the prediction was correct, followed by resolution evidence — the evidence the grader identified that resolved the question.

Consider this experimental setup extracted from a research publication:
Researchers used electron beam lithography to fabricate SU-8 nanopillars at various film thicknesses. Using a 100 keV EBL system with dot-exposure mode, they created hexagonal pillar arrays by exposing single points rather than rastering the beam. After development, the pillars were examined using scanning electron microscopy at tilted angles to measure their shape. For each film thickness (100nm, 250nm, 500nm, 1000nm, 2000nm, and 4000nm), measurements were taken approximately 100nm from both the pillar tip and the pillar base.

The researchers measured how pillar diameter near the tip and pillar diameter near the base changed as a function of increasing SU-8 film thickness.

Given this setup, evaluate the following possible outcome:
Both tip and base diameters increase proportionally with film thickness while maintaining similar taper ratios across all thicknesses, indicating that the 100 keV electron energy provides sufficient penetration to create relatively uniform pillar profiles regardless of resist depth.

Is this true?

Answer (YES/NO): NO